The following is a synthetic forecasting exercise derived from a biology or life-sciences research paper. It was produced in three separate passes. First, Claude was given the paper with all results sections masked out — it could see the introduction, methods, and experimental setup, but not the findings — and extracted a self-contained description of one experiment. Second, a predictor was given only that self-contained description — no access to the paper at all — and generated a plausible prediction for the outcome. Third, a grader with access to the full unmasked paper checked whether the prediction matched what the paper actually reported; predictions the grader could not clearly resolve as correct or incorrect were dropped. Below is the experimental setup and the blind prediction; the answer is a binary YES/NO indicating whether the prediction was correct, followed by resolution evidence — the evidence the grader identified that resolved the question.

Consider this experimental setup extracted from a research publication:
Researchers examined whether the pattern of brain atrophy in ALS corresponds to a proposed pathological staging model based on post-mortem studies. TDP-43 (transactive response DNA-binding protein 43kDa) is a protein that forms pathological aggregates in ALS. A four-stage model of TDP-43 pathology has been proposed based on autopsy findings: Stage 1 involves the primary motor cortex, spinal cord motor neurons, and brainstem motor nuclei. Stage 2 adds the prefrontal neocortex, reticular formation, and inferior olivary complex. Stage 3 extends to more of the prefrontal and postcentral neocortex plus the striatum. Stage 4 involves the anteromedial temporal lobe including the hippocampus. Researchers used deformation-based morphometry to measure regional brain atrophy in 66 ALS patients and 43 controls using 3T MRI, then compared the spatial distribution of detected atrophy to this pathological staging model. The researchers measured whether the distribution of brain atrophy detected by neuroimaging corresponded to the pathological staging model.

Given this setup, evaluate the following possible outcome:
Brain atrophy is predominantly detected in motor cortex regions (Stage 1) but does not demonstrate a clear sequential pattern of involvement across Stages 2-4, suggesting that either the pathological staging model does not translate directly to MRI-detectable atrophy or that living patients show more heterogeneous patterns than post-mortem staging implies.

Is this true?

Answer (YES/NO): NO